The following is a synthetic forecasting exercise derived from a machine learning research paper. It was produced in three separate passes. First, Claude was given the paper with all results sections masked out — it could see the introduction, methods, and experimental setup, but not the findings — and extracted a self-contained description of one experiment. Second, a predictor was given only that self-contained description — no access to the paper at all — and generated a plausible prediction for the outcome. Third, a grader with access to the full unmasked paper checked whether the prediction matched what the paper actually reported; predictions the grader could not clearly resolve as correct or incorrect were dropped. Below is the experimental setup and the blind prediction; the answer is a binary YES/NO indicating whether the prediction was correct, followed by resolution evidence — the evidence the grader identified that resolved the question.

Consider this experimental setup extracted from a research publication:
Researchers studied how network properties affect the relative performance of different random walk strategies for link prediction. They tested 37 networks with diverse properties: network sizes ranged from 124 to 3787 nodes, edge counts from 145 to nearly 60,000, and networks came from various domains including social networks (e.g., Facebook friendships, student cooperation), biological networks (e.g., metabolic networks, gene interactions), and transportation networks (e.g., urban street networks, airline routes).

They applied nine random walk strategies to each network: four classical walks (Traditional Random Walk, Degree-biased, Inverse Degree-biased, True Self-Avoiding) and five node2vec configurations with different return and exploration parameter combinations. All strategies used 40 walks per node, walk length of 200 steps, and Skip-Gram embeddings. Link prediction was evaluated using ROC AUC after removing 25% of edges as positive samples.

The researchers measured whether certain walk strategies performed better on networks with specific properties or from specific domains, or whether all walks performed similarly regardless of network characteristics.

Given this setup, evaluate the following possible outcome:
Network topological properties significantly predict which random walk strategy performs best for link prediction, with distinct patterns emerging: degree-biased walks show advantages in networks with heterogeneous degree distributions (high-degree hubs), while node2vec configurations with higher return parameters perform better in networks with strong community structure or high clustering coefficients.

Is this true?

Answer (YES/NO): NO